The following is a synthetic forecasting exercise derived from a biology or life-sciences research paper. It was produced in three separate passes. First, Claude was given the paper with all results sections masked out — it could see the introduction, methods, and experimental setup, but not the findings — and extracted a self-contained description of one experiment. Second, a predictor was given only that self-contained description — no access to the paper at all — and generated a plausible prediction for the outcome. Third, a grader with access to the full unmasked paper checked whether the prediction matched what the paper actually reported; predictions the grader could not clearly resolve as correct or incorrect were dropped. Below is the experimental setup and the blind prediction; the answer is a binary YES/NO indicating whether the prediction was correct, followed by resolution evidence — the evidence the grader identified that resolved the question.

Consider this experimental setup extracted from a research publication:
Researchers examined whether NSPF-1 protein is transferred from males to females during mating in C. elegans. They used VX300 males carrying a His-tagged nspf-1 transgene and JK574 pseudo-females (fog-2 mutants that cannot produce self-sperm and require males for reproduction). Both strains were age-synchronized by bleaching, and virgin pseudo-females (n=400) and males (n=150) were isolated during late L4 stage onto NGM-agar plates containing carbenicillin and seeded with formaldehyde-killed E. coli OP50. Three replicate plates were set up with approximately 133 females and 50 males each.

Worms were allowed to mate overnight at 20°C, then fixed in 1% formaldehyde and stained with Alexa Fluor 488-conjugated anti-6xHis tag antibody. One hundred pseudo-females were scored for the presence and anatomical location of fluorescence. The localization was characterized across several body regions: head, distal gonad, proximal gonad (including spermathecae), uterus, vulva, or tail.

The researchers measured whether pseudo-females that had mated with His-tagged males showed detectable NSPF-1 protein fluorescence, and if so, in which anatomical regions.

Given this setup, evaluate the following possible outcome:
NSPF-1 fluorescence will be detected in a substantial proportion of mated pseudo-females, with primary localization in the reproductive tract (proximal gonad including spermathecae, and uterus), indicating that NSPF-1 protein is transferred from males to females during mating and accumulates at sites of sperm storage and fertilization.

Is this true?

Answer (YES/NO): NO